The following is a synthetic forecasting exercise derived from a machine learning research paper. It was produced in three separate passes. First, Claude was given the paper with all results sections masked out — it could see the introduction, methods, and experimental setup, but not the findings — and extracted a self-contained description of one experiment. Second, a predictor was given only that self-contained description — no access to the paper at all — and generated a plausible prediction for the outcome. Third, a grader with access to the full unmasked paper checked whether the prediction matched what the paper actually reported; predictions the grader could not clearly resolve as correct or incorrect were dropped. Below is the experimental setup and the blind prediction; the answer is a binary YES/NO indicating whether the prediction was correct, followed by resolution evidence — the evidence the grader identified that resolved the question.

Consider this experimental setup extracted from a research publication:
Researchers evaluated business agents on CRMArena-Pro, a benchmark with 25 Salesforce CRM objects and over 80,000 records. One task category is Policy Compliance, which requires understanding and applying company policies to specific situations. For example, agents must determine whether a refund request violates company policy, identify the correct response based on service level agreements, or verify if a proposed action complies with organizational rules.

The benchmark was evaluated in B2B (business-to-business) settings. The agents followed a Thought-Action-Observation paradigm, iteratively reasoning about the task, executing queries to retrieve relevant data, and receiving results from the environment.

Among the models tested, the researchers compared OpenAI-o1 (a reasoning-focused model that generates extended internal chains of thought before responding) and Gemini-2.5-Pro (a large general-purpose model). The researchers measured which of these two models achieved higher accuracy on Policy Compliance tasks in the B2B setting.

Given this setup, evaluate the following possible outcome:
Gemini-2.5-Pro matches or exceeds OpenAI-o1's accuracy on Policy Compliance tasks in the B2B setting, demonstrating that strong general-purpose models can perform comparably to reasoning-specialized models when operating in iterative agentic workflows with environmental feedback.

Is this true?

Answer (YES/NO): NO